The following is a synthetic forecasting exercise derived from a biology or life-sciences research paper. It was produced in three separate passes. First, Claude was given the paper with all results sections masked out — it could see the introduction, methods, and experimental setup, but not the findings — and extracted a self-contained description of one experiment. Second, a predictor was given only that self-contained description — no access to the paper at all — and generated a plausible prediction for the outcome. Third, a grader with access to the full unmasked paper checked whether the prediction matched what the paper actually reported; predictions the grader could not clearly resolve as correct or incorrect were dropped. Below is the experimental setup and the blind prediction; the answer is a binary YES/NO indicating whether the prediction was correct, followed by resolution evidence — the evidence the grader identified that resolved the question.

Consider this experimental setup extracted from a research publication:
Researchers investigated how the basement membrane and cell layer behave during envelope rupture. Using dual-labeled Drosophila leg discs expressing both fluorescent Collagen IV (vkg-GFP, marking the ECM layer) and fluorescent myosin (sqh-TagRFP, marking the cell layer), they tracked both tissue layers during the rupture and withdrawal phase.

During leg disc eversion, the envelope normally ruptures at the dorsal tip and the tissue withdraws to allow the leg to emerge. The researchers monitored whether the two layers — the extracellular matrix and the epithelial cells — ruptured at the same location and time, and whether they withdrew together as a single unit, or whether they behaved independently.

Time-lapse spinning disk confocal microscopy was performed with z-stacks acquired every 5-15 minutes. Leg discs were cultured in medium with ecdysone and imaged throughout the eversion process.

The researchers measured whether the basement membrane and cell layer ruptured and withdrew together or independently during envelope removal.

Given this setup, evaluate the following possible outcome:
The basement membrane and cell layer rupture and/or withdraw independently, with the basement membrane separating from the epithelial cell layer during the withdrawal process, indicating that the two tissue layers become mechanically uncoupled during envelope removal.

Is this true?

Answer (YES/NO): YES